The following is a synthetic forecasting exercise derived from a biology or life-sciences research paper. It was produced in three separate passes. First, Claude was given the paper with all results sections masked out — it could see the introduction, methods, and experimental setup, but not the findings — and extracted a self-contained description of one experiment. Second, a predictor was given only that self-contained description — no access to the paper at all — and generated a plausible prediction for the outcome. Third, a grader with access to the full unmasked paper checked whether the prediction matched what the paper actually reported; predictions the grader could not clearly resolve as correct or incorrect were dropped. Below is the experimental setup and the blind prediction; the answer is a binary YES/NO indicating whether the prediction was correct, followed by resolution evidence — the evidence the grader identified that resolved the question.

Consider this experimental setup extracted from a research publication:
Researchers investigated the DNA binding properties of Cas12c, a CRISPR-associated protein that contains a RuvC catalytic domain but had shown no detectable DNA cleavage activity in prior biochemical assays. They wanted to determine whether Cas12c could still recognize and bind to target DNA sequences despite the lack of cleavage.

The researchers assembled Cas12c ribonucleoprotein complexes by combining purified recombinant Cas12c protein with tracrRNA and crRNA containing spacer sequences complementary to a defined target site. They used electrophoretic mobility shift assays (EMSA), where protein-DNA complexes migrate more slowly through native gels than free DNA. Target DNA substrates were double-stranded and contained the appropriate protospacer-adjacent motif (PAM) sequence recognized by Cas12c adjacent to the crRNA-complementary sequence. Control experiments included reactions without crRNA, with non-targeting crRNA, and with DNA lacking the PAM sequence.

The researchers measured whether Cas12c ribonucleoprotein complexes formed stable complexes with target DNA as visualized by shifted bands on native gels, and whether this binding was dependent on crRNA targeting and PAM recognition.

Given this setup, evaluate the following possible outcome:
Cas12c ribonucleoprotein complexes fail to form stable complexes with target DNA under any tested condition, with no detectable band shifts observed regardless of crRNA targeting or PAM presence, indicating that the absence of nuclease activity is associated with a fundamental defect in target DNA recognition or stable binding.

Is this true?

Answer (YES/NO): NO